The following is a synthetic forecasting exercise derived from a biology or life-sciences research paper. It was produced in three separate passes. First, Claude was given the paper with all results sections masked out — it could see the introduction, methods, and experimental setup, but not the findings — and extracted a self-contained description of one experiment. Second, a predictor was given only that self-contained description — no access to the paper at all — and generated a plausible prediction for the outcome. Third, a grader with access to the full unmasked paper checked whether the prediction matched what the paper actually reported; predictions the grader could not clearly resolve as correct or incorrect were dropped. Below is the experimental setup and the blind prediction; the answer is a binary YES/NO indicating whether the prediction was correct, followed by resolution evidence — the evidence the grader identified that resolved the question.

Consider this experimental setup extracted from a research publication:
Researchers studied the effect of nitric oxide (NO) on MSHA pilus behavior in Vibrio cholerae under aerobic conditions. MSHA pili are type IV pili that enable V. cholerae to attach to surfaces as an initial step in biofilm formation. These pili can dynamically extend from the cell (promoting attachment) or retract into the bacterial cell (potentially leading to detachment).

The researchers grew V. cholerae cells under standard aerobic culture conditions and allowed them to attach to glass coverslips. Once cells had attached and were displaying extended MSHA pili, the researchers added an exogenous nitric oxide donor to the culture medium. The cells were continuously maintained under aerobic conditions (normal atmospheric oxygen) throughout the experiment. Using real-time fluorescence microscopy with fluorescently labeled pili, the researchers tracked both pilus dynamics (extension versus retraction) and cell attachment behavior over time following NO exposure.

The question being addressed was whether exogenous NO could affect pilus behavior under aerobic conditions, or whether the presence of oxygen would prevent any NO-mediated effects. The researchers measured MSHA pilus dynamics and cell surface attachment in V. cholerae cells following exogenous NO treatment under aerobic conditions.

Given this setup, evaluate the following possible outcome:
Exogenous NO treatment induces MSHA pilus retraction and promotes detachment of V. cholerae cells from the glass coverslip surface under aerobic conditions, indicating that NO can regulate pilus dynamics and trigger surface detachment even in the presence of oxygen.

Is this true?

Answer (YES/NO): YES